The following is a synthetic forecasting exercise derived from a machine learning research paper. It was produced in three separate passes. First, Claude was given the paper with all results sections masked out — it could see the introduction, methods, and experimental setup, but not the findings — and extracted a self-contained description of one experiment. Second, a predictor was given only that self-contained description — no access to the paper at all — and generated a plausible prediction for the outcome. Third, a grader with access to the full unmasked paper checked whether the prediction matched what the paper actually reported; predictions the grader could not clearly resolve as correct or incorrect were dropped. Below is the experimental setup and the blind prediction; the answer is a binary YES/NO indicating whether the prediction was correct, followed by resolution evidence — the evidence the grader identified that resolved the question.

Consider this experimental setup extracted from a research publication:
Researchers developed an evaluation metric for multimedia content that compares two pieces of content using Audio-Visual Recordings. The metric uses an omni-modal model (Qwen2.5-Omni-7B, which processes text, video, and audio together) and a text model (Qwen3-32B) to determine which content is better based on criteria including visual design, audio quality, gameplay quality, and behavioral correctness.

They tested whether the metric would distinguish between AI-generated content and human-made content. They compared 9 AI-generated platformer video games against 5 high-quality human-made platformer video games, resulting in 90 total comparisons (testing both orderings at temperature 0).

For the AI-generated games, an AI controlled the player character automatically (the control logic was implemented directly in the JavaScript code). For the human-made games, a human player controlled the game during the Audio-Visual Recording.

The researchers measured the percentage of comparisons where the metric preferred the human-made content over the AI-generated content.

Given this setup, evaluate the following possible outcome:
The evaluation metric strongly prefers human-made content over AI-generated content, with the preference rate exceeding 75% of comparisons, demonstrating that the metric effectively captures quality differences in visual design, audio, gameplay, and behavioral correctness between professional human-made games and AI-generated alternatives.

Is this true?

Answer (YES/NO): NO